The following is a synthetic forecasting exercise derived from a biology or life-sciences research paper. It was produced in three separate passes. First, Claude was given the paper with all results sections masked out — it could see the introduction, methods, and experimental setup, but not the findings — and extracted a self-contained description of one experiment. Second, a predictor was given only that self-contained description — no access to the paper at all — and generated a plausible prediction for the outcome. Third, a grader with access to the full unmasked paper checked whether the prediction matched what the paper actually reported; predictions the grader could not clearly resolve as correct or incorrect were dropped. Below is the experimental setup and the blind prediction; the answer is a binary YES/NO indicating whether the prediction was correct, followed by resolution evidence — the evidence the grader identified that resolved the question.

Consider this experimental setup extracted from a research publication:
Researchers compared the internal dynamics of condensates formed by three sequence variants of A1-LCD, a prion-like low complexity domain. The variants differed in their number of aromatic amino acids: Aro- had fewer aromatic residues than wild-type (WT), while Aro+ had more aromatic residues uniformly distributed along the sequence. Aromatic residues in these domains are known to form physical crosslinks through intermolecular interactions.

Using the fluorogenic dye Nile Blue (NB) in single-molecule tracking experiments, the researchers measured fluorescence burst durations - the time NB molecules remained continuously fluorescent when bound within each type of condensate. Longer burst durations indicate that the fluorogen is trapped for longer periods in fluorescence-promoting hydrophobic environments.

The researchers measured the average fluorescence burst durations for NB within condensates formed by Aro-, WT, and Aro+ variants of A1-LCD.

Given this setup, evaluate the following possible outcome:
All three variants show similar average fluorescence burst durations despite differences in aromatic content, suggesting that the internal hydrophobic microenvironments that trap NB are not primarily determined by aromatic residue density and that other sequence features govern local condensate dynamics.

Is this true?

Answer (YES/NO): NO